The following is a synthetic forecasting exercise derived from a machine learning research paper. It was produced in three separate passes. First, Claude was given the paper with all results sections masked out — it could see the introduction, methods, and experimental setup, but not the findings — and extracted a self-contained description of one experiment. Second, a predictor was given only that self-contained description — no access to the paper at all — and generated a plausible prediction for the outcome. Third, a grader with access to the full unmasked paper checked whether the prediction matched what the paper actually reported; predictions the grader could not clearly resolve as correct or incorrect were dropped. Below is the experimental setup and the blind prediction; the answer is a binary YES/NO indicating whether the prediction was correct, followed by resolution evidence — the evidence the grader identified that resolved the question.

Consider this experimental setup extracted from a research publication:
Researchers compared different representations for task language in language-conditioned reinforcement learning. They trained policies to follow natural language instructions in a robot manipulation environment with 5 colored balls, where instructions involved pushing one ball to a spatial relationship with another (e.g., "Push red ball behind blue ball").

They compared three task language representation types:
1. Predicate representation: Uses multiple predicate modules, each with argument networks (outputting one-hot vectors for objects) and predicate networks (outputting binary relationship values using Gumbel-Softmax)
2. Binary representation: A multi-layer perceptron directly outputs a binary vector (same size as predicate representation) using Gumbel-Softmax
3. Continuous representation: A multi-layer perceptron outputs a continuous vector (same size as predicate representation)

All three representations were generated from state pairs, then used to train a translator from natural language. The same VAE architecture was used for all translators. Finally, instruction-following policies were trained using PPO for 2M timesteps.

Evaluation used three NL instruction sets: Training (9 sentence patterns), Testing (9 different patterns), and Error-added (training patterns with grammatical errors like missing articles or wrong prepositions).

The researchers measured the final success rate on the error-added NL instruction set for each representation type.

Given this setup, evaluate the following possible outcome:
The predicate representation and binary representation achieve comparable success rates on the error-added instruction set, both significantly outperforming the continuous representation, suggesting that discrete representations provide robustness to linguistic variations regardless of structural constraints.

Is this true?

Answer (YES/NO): YES